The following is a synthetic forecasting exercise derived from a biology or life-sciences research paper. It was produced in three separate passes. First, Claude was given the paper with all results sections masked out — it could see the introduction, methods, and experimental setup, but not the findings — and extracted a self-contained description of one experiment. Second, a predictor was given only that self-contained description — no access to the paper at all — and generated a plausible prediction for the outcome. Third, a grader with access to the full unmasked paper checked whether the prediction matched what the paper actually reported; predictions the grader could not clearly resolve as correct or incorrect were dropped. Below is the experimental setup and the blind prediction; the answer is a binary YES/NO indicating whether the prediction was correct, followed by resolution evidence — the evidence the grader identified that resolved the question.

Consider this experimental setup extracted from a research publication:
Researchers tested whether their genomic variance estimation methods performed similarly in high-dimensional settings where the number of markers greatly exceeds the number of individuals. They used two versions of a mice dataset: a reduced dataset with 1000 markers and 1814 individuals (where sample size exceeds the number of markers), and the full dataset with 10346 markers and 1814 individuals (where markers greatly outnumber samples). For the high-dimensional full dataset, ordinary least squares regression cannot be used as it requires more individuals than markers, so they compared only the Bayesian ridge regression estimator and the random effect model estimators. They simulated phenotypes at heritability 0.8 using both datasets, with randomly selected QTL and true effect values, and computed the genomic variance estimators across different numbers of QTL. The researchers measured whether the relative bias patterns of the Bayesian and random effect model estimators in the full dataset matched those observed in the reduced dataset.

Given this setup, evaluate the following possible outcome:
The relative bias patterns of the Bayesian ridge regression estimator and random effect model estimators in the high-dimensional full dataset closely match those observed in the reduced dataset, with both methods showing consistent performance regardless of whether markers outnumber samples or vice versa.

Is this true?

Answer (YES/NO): YES